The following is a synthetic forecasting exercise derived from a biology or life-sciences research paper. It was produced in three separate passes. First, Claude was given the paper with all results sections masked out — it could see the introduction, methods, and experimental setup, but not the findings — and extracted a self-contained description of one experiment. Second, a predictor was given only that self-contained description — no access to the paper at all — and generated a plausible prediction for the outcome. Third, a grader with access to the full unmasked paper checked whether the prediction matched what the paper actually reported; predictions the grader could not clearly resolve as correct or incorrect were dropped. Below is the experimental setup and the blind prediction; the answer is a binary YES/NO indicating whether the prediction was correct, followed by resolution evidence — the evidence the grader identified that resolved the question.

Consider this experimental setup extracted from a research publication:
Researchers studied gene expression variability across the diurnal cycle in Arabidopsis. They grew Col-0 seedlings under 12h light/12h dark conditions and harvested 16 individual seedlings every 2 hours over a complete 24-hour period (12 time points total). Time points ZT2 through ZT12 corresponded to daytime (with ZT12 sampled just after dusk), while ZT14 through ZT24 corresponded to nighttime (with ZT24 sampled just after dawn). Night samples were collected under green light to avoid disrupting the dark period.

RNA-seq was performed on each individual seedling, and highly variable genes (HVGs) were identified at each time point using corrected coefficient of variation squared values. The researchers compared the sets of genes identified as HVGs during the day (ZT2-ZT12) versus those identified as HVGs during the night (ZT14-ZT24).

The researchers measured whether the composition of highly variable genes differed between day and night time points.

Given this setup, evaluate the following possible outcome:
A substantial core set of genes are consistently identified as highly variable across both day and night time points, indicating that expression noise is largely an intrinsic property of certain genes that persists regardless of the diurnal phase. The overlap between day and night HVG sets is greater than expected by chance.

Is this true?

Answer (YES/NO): NO